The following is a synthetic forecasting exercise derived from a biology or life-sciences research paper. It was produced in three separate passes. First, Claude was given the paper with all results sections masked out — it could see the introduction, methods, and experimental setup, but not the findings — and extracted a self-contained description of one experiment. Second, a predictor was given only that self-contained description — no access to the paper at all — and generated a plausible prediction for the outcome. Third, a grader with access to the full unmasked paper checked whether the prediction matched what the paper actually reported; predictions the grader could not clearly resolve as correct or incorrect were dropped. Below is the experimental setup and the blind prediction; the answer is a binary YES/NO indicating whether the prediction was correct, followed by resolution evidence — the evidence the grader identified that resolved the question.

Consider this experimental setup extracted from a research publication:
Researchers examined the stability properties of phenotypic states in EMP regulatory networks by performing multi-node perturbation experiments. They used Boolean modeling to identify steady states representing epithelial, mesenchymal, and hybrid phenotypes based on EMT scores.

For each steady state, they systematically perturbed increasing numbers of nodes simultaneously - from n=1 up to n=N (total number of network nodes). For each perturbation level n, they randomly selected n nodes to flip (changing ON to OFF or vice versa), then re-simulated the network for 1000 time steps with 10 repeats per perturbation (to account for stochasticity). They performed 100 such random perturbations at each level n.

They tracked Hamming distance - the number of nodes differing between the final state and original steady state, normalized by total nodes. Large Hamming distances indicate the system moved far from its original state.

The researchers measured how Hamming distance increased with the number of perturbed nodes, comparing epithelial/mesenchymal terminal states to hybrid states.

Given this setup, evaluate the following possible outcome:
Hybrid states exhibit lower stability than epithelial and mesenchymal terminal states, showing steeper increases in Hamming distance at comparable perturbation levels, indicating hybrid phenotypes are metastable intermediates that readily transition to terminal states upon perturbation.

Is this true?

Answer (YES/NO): YES